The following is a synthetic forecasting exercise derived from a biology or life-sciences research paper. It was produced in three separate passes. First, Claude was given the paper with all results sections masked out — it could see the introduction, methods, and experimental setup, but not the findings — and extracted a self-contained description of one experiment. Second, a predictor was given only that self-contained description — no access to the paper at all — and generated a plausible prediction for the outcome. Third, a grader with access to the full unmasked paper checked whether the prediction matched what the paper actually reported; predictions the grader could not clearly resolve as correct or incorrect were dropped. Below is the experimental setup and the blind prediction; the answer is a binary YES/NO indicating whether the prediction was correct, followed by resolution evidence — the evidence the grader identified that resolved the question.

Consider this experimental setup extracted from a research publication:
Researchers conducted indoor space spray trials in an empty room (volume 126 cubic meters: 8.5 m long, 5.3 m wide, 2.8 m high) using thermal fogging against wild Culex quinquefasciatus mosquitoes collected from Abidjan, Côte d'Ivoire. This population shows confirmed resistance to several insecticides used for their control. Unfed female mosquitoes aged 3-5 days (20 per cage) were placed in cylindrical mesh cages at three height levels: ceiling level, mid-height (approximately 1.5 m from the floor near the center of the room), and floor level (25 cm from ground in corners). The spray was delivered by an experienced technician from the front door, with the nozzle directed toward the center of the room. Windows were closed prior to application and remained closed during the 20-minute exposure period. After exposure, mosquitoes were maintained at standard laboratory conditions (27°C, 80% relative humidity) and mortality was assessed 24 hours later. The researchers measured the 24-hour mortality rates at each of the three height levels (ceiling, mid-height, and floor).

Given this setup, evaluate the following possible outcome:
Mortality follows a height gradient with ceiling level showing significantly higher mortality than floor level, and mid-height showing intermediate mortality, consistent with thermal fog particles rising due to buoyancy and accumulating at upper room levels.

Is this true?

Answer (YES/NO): NO